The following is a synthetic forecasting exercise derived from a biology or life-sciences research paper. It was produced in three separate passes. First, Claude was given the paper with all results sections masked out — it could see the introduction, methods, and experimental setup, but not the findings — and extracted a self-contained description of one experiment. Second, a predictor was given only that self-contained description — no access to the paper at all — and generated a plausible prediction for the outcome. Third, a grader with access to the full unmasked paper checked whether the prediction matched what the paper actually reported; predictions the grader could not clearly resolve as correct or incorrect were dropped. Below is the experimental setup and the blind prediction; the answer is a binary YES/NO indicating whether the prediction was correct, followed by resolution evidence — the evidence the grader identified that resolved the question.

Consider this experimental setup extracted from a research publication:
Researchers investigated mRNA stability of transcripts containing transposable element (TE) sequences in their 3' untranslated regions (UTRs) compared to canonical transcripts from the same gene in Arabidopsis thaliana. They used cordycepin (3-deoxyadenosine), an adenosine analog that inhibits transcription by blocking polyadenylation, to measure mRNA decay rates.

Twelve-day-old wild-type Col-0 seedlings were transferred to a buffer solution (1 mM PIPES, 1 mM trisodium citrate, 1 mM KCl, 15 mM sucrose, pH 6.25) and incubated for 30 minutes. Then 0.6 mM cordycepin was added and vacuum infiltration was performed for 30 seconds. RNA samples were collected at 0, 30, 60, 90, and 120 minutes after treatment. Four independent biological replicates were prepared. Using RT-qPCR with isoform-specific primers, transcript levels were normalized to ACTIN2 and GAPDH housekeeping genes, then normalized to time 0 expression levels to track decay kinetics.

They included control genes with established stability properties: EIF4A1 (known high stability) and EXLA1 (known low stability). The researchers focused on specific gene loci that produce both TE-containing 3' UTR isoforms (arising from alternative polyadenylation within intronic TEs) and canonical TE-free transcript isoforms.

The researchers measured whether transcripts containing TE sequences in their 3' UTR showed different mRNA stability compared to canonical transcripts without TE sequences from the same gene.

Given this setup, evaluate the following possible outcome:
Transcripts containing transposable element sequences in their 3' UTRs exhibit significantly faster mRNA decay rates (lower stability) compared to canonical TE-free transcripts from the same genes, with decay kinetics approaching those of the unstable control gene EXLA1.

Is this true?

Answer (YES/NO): NO